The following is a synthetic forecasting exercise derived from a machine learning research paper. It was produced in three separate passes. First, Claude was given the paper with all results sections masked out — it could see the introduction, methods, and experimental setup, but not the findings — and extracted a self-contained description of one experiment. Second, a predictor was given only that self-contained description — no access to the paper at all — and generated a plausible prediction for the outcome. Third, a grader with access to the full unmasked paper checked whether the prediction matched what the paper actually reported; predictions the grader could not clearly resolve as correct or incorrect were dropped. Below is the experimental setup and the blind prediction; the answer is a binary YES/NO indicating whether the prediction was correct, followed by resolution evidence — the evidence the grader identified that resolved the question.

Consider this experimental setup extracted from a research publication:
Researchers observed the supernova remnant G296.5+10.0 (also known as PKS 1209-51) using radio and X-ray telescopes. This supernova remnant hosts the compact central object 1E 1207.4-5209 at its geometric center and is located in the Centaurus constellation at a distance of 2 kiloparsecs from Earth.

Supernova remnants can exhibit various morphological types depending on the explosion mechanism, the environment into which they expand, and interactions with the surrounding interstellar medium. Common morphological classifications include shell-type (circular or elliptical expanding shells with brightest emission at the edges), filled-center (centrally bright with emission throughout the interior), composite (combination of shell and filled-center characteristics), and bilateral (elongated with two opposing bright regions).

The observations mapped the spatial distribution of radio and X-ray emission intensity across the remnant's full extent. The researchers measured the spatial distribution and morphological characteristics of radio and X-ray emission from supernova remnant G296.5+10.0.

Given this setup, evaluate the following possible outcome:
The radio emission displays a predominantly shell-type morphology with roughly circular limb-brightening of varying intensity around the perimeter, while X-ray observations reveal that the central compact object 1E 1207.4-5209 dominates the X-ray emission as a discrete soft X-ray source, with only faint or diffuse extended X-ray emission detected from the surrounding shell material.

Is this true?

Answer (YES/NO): NO